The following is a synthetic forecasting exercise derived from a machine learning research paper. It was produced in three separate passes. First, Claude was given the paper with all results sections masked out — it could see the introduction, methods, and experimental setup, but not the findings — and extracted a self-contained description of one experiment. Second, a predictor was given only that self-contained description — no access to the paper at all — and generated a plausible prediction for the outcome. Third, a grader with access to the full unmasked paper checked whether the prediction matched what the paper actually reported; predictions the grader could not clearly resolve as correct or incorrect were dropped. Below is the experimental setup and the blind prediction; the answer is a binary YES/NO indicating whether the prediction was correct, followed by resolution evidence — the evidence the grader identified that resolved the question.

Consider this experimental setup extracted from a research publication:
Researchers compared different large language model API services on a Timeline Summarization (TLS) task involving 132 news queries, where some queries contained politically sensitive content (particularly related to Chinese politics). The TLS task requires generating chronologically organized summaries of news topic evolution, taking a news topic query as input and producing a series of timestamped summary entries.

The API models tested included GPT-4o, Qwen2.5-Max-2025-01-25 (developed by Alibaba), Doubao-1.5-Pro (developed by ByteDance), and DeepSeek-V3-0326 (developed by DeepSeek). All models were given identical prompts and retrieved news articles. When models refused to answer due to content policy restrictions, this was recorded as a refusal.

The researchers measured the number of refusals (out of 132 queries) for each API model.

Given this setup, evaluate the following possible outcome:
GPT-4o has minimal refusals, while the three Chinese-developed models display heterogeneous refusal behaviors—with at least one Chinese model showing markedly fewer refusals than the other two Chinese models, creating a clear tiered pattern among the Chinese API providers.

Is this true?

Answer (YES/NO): NO